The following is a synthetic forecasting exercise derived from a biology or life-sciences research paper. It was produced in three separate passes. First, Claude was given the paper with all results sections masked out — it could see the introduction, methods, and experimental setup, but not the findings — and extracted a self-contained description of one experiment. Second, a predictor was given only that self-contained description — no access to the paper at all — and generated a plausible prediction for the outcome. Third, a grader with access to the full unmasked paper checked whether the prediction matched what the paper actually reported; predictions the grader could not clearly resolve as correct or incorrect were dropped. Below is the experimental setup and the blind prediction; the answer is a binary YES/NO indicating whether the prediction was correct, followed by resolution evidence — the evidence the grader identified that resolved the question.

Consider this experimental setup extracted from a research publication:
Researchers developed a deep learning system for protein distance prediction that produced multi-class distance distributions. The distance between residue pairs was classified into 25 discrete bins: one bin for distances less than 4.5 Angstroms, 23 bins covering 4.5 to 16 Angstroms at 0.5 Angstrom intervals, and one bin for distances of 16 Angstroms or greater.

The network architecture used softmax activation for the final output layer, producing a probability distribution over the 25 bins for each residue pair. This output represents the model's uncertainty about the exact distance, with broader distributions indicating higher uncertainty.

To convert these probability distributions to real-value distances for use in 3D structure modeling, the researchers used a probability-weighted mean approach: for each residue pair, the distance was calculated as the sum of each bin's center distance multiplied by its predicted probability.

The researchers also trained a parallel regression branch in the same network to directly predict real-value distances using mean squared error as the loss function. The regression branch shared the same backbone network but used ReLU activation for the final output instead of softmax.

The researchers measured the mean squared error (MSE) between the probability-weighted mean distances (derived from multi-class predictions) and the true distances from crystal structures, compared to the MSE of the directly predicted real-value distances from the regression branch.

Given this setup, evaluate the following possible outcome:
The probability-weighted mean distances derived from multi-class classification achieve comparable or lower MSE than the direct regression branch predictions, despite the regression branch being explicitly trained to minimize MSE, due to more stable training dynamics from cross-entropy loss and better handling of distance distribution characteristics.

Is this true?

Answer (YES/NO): NO